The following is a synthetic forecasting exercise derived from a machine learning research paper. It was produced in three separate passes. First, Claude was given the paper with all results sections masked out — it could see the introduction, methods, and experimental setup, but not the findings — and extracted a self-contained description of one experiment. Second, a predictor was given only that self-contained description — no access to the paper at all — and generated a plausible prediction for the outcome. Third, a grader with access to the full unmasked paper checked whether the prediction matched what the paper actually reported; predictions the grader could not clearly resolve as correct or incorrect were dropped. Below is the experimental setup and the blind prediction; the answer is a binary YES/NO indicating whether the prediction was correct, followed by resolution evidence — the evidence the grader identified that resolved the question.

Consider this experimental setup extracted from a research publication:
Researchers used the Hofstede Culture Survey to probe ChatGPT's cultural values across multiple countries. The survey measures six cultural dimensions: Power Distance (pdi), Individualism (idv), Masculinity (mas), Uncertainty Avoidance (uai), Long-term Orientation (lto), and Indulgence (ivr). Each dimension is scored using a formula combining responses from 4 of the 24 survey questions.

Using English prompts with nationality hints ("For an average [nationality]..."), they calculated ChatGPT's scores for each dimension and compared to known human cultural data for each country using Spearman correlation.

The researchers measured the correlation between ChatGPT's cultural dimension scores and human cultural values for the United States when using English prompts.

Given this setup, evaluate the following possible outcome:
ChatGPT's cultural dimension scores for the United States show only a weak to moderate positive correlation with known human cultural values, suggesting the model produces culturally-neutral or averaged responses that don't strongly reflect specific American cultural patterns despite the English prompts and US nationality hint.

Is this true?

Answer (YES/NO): NO